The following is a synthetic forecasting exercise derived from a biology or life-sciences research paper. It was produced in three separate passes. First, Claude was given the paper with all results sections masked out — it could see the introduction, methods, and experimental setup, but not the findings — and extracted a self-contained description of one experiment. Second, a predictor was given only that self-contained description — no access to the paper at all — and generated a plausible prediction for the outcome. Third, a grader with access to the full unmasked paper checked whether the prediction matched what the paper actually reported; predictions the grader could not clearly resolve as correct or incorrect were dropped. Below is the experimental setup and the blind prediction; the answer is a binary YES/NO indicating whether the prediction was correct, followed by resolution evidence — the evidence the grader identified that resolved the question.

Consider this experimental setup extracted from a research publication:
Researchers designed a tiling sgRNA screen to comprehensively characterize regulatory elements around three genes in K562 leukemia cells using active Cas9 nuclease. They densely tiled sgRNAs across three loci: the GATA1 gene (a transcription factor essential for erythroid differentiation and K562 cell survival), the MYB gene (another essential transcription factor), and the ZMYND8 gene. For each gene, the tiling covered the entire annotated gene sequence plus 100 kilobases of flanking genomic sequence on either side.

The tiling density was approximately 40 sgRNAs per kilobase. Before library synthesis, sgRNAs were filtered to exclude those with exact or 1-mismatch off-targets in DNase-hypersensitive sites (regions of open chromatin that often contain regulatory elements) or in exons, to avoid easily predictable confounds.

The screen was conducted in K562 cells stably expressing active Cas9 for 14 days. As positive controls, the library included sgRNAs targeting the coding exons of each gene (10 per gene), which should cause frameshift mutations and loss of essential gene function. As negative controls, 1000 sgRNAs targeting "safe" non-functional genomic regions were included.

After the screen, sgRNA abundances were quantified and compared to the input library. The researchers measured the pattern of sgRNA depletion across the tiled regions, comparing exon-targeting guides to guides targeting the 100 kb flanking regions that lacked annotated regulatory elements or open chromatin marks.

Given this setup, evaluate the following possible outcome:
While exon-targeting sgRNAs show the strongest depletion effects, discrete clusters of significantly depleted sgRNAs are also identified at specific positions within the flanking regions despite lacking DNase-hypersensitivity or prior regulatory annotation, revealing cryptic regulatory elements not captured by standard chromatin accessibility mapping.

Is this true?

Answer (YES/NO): NO